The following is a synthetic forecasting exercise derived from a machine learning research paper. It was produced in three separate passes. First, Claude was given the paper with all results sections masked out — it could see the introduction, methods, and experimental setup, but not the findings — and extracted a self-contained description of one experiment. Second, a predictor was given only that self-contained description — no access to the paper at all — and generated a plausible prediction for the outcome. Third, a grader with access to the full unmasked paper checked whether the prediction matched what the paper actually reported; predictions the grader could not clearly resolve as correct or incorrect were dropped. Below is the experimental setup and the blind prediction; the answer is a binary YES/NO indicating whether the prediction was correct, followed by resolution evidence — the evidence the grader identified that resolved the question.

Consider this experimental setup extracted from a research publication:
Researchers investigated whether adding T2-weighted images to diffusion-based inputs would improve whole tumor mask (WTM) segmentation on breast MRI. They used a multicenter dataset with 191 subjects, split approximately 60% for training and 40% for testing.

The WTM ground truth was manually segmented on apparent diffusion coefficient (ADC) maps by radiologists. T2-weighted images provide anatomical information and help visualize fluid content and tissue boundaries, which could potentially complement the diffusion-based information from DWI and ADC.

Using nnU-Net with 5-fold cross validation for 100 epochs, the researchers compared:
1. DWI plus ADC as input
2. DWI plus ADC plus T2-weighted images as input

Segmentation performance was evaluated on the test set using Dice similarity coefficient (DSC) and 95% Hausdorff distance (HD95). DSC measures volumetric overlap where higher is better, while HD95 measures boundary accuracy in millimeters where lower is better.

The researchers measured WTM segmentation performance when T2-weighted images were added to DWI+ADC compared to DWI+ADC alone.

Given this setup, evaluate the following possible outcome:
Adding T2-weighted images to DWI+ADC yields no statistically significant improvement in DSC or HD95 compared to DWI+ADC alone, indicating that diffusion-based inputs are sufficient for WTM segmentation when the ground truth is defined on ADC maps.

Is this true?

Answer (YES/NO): YES